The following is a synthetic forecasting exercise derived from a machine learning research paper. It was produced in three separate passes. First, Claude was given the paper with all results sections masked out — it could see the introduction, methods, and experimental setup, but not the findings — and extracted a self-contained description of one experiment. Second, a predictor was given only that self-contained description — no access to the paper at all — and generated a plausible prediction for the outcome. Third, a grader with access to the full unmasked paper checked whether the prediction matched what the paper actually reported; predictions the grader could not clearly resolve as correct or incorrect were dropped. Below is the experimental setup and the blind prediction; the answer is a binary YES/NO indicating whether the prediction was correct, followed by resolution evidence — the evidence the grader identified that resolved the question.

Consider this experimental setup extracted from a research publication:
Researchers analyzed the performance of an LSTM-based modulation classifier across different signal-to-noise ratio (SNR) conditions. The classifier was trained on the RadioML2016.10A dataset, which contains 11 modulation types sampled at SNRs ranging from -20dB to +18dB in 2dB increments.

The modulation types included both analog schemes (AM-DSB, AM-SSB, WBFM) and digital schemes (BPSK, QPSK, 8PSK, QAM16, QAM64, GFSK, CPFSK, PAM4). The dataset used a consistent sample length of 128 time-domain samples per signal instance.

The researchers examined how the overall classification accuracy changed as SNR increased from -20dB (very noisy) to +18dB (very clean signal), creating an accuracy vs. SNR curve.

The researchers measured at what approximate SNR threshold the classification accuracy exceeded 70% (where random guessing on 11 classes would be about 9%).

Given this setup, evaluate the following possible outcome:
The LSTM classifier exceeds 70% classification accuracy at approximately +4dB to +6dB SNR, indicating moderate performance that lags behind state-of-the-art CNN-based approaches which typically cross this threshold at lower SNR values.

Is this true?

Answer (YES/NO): NO